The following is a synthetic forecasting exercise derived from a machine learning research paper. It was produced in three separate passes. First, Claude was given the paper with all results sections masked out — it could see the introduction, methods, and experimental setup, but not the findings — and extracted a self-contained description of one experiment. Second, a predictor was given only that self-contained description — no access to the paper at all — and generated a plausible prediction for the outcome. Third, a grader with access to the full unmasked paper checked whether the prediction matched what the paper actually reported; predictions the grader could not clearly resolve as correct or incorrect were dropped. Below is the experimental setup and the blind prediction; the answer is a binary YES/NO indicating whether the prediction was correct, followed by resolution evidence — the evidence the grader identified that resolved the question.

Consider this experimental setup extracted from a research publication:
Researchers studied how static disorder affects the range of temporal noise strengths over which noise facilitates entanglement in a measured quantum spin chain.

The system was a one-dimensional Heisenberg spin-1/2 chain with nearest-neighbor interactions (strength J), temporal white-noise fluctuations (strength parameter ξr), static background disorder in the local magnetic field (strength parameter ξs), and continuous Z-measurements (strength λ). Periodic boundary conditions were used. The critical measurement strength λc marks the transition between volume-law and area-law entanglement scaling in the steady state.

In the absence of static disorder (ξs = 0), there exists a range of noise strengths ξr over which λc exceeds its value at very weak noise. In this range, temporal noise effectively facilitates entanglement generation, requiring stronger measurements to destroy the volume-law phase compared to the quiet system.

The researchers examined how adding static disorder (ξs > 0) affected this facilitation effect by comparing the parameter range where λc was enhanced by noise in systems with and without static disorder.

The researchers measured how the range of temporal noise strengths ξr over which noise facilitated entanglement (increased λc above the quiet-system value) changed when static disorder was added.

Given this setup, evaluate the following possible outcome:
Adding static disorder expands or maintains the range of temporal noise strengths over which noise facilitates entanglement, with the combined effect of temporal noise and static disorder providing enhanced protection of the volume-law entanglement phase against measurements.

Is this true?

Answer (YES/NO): NO